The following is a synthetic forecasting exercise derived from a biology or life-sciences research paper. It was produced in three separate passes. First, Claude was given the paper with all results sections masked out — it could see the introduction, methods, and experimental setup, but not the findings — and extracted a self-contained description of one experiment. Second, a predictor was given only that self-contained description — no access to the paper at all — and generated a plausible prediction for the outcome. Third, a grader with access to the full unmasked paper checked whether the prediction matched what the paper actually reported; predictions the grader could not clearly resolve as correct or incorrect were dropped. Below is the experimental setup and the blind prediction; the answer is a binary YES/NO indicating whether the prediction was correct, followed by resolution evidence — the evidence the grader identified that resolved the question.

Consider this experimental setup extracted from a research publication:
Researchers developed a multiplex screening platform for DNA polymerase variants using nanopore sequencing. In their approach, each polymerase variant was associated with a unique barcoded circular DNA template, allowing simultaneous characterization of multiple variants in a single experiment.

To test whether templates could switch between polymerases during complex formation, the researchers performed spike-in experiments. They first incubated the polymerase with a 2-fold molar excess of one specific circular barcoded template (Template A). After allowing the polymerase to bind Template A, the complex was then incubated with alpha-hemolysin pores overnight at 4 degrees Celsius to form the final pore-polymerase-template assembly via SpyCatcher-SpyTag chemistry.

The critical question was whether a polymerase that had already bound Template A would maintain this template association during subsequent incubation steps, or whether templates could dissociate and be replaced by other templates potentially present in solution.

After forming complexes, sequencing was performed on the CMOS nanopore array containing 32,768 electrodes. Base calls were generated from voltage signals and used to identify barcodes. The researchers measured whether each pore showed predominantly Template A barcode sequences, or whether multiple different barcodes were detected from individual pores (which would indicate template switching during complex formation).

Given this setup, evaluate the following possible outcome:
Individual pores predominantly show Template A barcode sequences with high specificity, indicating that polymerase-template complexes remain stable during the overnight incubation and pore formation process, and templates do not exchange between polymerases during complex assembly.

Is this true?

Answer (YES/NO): YES